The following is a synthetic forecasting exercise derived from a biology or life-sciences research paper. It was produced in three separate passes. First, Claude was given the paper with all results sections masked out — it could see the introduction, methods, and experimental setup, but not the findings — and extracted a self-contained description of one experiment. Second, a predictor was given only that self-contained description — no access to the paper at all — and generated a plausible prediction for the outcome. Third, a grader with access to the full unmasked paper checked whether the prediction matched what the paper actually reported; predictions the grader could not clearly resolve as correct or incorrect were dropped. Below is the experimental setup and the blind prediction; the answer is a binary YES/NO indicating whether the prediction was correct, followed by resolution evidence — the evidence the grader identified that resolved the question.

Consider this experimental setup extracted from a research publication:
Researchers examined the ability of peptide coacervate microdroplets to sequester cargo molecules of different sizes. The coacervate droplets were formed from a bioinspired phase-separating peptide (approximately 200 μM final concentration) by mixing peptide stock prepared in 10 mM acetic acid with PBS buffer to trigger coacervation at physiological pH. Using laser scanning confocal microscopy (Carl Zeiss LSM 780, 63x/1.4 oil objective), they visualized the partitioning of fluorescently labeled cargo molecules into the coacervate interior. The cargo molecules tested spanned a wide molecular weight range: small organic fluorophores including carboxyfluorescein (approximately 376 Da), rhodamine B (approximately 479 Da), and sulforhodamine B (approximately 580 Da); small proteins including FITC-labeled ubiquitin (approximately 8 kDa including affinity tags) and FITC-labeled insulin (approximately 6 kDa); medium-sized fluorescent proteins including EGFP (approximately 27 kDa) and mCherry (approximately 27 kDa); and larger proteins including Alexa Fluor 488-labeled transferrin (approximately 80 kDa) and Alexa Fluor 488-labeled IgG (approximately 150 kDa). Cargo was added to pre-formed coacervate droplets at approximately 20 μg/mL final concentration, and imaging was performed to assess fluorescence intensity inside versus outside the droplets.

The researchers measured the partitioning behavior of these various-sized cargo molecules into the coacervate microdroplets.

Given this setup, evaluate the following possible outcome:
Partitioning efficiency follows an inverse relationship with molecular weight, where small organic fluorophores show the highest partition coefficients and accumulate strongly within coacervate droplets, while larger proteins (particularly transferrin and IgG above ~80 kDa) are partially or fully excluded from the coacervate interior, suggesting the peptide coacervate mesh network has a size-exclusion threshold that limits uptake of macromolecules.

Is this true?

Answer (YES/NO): YES